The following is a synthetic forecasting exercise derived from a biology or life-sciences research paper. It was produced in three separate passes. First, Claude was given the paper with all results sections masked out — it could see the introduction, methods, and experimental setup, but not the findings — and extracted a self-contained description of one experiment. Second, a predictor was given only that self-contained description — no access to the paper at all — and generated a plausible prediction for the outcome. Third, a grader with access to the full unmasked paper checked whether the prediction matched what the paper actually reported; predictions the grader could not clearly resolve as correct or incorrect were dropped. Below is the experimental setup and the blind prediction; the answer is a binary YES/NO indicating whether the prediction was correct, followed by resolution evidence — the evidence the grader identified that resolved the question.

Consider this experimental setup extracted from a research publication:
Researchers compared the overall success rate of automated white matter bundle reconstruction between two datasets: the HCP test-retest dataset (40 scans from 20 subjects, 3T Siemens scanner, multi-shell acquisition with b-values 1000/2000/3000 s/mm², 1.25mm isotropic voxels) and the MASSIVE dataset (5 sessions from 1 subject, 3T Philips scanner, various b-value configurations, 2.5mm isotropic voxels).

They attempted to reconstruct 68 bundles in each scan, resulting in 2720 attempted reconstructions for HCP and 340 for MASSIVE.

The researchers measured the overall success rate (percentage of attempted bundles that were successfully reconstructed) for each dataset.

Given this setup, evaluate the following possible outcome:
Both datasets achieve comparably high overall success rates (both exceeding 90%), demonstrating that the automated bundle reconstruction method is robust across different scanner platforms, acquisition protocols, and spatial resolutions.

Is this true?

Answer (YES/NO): YES